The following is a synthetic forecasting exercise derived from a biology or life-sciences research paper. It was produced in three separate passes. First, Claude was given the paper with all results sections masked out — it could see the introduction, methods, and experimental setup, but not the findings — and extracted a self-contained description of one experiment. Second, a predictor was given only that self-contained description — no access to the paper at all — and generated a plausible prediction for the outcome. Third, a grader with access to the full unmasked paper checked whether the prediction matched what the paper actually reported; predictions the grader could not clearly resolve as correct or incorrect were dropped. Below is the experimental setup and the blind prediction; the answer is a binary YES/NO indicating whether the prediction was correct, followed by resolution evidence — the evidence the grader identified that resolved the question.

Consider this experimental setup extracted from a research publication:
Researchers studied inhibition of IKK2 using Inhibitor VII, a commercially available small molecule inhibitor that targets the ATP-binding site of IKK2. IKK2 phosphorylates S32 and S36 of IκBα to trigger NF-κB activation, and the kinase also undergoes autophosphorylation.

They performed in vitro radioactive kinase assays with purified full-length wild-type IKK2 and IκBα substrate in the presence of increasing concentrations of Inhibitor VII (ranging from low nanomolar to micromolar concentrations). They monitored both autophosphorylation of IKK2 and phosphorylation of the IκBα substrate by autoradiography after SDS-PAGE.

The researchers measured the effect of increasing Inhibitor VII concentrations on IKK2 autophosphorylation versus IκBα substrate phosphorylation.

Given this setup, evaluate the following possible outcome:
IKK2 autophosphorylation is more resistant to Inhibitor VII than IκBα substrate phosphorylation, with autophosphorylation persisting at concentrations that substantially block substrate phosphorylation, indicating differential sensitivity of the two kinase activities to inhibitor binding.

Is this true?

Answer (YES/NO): NO